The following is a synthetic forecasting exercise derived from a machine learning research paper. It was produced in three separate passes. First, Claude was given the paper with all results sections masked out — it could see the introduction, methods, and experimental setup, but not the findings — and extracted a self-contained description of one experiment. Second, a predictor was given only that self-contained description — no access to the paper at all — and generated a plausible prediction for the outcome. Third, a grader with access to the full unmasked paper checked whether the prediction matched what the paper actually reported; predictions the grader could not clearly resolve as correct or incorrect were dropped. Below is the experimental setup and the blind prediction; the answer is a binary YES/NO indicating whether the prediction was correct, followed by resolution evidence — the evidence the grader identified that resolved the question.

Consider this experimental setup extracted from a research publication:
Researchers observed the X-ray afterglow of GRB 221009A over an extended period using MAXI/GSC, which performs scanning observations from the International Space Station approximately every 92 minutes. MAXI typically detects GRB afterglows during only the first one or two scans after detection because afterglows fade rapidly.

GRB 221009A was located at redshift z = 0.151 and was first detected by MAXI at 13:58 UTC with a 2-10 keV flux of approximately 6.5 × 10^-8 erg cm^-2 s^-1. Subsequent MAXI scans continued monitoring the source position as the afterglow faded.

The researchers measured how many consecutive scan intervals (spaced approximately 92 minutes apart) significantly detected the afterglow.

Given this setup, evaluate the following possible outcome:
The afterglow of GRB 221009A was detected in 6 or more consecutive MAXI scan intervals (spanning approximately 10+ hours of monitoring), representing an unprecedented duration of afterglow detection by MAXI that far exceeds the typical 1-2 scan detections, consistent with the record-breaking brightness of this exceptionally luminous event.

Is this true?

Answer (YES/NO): NO